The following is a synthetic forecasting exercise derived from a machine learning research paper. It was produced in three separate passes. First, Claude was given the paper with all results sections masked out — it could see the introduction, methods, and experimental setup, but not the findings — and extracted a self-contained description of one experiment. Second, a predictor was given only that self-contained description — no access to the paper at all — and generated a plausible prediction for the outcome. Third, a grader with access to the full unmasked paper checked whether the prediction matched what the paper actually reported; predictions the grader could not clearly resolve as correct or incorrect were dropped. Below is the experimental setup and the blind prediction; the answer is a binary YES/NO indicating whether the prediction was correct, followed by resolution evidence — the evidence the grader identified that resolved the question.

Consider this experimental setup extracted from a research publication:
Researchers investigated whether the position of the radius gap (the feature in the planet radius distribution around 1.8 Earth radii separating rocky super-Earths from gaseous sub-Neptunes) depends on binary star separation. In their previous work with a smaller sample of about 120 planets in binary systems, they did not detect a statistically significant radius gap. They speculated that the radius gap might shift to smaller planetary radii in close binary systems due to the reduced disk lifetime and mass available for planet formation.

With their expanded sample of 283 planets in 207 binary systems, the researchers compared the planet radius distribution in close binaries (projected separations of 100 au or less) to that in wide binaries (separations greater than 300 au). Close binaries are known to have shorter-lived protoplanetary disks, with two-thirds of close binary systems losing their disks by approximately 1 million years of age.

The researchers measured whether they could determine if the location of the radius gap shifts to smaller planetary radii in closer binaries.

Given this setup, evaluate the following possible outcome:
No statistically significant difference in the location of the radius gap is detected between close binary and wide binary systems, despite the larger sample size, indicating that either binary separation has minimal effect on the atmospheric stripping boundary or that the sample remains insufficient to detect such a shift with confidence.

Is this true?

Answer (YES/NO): NO